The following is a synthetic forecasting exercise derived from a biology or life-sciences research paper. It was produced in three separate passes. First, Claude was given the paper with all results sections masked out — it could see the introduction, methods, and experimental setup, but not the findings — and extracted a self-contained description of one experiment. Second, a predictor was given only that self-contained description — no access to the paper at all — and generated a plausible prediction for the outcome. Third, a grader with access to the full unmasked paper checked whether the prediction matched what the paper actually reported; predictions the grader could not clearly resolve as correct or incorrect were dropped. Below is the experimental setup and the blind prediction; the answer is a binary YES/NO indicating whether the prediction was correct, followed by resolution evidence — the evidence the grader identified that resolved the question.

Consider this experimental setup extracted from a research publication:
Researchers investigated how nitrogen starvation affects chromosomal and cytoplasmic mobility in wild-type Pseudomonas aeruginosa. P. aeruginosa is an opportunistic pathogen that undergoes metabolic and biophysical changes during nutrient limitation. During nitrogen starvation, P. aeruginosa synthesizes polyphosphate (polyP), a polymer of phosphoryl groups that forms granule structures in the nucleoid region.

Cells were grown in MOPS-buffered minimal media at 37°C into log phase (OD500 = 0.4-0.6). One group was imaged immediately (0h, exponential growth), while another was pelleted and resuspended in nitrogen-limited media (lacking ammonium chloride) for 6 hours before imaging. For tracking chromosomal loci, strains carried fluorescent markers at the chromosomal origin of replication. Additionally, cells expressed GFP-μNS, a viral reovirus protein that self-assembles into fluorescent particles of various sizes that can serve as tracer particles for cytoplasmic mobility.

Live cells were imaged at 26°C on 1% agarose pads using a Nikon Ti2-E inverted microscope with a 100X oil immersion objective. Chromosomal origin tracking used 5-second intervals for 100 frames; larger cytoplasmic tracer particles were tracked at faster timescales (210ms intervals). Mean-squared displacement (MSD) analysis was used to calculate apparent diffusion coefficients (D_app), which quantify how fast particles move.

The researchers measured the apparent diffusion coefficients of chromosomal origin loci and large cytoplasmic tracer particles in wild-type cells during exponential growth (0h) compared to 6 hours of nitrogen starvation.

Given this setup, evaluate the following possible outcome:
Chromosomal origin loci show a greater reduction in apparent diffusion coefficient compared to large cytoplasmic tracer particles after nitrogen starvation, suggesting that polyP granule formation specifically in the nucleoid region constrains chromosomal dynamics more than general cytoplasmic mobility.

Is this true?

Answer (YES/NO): NO